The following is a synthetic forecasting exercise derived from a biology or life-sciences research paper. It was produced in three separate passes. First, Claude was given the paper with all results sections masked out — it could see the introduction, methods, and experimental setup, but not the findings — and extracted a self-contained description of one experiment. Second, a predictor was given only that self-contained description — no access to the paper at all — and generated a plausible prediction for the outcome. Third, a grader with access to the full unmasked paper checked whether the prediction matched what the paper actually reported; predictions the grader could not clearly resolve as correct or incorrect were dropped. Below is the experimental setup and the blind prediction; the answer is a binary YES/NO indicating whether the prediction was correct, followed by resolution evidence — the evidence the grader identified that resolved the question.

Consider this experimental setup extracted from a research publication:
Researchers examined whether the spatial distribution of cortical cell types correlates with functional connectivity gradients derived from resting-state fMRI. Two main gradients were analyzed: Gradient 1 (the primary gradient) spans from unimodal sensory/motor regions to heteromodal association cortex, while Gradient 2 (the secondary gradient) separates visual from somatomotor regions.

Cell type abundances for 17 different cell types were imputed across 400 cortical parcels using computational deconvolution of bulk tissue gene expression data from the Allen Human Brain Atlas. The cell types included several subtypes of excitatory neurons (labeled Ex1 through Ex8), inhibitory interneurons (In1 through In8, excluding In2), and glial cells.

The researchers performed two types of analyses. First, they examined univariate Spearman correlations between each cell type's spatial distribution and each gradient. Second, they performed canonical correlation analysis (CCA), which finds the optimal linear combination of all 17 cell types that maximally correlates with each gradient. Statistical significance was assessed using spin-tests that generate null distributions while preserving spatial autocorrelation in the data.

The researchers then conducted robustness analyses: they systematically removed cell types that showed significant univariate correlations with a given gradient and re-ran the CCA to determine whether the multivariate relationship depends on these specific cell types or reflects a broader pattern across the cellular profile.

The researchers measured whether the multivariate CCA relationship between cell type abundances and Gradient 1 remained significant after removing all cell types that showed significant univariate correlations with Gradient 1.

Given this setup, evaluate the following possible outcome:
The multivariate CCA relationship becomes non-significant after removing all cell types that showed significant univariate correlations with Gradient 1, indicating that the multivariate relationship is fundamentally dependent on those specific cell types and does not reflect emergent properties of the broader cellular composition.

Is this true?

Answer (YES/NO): NO